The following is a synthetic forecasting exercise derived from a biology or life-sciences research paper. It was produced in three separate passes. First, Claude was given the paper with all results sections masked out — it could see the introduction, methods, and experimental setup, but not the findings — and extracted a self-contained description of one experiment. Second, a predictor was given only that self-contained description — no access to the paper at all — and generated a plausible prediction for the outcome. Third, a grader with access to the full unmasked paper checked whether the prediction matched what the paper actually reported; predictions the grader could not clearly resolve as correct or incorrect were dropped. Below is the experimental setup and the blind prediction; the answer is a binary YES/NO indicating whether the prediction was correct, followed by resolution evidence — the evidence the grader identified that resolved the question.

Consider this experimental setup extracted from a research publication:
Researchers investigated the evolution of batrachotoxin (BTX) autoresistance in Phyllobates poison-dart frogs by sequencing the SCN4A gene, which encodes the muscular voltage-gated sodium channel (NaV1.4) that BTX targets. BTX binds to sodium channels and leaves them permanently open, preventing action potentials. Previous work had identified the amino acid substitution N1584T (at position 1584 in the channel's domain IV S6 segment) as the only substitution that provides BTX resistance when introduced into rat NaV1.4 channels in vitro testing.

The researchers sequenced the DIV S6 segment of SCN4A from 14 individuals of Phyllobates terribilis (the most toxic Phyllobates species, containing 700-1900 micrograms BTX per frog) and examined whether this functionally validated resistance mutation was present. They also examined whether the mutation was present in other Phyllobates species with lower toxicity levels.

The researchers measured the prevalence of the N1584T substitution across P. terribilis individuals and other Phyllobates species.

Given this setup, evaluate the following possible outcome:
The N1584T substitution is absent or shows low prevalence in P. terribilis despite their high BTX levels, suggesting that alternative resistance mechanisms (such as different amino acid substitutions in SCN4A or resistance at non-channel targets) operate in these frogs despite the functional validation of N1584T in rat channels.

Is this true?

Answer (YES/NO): YES